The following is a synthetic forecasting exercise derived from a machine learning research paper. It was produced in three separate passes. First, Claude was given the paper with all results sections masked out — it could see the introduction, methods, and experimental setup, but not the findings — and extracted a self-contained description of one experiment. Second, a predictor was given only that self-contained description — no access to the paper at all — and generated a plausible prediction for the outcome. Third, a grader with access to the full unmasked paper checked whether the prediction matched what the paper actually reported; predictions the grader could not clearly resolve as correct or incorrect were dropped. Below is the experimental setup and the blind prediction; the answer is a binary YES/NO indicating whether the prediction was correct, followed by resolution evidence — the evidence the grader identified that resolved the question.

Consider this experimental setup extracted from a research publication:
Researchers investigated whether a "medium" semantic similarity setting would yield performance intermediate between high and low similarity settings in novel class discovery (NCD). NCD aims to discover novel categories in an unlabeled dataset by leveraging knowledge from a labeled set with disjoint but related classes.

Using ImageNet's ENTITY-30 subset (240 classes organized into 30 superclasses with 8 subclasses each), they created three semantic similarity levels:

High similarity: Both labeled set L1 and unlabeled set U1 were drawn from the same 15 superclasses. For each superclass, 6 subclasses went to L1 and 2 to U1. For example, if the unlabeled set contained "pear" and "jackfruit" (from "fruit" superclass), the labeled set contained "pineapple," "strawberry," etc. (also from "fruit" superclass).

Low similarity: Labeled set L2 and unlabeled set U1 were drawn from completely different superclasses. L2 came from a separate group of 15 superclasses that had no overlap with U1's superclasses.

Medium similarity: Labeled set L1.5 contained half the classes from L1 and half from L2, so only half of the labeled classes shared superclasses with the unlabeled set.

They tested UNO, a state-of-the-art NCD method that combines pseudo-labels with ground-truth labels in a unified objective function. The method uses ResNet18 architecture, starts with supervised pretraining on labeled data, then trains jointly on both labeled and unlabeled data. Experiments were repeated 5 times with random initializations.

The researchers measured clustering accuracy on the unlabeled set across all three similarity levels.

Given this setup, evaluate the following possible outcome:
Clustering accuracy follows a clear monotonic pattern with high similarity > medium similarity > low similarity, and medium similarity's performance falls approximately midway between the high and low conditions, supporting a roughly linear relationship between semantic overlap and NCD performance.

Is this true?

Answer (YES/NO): YES